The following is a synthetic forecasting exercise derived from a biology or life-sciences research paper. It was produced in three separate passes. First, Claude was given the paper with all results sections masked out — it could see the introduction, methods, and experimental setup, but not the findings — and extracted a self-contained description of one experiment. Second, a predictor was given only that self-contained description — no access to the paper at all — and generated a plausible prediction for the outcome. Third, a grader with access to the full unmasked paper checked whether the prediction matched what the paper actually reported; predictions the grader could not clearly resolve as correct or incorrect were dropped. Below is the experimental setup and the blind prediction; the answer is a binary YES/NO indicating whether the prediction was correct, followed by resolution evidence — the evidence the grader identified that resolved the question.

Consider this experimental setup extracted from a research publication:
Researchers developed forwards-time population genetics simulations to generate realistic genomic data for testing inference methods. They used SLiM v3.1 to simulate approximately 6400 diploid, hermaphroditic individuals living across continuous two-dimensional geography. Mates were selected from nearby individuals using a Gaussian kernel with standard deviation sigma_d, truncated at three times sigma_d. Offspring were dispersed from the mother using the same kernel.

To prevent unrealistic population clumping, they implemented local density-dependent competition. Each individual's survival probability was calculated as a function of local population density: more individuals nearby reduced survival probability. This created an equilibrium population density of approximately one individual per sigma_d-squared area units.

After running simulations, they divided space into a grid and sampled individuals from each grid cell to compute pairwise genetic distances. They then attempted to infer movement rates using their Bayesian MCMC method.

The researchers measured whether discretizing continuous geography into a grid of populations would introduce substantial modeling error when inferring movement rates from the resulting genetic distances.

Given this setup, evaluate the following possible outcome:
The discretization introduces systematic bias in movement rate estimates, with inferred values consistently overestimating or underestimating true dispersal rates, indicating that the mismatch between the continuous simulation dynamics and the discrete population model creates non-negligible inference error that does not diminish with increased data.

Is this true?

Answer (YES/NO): NO